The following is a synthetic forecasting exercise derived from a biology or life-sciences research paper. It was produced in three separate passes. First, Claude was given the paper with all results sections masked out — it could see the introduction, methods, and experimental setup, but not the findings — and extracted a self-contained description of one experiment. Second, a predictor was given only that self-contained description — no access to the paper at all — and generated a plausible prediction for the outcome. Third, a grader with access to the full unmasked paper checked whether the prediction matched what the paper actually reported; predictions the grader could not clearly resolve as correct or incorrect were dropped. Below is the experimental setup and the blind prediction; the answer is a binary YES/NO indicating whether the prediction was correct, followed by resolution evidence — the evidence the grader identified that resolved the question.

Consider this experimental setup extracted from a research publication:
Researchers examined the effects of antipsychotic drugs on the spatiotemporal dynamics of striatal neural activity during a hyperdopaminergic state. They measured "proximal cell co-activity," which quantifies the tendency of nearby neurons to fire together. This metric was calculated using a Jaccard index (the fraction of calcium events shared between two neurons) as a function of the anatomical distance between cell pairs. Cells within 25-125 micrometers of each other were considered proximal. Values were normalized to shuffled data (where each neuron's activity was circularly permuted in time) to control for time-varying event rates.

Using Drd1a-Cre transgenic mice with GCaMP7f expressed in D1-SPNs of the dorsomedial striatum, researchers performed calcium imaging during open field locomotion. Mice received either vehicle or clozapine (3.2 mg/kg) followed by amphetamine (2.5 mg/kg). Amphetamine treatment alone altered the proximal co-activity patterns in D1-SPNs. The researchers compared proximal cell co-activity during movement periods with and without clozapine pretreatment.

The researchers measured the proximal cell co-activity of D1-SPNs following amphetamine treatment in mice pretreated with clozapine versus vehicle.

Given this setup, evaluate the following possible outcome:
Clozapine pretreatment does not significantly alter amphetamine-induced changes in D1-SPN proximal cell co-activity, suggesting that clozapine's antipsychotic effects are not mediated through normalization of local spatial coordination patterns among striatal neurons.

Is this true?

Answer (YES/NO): NO